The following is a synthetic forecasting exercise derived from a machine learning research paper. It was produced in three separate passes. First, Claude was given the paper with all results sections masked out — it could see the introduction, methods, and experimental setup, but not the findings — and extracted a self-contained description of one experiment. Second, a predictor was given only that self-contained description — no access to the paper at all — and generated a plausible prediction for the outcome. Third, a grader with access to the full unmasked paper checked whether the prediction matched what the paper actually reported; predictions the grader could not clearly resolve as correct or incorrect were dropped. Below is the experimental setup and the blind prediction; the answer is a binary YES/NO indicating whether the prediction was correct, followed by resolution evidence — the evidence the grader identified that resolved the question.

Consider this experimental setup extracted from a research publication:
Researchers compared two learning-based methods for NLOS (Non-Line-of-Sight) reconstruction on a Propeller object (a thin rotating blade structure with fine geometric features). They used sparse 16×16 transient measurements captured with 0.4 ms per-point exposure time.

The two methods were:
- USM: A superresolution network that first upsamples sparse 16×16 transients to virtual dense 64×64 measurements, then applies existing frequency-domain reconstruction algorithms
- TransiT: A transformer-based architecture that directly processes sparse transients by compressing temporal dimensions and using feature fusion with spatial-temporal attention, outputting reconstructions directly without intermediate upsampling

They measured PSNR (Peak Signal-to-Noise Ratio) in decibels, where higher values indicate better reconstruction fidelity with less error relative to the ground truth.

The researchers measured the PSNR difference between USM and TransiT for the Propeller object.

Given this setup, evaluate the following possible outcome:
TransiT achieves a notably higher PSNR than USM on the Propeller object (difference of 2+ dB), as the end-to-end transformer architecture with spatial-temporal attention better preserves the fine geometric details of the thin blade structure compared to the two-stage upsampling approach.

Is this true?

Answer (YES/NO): NO